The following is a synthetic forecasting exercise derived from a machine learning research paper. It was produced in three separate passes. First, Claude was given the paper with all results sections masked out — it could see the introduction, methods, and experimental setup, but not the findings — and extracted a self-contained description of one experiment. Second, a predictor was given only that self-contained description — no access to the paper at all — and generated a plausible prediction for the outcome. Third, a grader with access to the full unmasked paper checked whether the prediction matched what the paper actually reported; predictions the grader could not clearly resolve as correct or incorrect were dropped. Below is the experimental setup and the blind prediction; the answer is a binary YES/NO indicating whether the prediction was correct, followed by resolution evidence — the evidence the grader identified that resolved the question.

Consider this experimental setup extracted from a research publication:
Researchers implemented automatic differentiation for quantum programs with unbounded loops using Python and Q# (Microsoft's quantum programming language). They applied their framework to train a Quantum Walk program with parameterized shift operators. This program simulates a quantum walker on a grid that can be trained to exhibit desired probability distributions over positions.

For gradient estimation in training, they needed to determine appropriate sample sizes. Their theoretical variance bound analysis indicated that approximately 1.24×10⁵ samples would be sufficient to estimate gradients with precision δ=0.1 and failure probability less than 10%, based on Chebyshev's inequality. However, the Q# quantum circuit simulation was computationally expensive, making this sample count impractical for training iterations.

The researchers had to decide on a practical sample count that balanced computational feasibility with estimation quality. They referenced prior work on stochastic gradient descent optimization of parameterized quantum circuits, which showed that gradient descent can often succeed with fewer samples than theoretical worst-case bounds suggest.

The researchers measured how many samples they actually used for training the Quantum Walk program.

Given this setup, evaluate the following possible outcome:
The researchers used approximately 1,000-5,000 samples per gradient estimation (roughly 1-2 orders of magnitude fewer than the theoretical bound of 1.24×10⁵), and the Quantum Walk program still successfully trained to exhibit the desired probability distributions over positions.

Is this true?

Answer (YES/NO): NO